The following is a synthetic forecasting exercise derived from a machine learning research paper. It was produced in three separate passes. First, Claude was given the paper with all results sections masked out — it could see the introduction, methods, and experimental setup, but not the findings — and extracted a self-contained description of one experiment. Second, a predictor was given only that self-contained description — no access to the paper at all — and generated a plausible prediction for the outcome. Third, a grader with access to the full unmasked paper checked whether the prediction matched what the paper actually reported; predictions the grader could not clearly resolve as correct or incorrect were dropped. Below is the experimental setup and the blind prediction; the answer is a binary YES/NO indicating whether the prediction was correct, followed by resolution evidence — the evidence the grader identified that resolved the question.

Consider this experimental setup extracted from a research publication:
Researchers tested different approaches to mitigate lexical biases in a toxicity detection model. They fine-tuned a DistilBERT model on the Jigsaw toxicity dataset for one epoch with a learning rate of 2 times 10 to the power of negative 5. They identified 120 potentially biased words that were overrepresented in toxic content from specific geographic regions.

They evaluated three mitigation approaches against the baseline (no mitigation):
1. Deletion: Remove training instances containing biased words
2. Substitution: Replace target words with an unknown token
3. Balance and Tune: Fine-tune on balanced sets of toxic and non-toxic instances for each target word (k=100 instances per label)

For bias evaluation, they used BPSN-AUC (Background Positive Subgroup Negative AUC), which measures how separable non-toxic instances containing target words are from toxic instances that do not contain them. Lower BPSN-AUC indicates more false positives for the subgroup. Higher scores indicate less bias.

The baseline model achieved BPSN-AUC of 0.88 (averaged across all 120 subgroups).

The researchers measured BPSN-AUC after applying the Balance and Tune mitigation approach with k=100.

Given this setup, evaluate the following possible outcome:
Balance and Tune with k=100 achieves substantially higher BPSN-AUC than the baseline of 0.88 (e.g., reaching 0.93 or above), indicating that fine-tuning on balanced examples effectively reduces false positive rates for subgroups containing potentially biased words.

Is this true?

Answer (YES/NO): NO